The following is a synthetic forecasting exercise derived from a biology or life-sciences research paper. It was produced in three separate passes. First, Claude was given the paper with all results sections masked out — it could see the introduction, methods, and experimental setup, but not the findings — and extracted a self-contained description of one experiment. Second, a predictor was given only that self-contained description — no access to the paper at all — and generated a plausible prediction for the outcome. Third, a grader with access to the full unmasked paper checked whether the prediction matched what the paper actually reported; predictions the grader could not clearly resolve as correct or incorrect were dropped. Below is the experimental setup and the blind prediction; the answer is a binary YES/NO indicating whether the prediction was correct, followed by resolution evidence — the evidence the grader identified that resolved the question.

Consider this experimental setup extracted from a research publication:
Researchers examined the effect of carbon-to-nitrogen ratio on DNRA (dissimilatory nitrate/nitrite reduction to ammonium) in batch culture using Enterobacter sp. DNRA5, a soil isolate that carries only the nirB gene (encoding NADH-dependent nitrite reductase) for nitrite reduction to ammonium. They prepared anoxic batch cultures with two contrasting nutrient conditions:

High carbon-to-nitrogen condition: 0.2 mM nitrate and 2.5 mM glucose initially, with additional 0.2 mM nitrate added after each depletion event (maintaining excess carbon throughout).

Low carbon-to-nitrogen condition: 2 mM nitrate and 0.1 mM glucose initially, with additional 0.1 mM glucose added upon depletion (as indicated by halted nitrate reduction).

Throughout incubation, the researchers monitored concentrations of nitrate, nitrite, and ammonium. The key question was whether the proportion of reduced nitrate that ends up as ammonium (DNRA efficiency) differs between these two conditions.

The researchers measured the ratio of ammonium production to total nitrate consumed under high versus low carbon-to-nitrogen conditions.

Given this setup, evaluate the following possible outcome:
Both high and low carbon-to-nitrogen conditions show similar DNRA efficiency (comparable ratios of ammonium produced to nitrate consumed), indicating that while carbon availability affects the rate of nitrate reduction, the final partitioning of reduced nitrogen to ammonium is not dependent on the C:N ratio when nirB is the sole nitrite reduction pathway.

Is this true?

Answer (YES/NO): NO